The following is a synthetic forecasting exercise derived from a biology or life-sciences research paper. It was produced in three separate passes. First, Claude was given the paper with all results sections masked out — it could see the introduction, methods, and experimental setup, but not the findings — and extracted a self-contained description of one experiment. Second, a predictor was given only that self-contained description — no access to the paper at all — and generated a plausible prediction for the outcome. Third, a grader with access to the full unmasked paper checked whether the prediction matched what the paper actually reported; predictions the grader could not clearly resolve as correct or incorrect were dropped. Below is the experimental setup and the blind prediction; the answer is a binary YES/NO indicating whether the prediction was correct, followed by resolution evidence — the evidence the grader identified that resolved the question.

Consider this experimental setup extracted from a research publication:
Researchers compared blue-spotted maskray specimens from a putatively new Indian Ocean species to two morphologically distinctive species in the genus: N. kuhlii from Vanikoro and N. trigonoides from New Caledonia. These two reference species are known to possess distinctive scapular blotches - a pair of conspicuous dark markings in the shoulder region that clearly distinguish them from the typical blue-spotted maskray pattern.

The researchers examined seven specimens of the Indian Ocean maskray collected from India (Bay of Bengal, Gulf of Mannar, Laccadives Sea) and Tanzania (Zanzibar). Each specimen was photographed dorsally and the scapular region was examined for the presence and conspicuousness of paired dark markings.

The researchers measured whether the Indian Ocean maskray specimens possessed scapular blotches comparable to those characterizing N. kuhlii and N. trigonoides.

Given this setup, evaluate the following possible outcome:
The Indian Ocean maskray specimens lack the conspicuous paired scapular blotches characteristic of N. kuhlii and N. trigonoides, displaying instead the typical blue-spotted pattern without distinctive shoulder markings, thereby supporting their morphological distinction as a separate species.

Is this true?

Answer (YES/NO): YES